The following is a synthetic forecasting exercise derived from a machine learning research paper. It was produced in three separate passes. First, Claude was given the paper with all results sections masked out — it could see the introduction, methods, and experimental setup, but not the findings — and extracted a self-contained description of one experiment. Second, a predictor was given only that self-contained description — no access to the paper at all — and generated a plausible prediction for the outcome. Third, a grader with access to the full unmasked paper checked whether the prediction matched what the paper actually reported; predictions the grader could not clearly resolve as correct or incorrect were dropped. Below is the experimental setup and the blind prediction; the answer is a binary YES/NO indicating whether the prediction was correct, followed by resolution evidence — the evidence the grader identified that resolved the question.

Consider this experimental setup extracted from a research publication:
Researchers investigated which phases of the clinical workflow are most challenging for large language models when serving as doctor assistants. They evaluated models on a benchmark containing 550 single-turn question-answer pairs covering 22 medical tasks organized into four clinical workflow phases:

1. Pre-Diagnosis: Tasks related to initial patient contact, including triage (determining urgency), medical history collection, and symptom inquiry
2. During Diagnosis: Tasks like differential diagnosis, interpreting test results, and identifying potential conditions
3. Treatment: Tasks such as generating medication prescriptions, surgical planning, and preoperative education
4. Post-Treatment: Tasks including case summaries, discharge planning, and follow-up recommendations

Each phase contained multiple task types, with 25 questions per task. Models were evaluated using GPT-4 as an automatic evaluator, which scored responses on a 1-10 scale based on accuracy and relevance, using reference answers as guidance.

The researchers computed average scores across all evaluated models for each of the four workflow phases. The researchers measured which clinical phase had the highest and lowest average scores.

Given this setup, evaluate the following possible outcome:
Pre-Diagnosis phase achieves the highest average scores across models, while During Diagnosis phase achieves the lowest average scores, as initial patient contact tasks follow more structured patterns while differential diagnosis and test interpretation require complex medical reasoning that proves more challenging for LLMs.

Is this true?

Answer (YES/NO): NO